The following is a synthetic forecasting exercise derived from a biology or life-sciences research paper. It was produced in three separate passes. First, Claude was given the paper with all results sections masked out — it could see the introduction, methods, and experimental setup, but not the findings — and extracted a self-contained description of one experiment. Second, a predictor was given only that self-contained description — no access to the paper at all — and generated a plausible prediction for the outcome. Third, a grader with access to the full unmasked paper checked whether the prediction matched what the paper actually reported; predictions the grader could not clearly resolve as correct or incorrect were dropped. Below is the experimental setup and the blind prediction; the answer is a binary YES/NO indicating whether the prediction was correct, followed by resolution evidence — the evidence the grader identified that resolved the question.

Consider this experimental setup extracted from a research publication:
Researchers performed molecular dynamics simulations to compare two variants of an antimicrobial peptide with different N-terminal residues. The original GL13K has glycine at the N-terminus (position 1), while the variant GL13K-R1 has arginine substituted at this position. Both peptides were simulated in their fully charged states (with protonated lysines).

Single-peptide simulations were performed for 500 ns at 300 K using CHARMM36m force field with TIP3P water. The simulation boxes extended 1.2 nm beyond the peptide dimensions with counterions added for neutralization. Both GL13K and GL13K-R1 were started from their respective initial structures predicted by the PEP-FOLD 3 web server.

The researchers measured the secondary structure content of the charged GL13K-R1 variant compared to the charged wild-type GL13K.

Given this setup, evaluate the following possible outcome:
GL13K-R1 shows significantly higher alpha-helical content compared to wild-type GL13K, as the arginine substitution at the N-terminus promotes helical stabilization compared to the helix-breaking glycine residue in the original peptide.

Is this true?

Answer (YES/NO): YES